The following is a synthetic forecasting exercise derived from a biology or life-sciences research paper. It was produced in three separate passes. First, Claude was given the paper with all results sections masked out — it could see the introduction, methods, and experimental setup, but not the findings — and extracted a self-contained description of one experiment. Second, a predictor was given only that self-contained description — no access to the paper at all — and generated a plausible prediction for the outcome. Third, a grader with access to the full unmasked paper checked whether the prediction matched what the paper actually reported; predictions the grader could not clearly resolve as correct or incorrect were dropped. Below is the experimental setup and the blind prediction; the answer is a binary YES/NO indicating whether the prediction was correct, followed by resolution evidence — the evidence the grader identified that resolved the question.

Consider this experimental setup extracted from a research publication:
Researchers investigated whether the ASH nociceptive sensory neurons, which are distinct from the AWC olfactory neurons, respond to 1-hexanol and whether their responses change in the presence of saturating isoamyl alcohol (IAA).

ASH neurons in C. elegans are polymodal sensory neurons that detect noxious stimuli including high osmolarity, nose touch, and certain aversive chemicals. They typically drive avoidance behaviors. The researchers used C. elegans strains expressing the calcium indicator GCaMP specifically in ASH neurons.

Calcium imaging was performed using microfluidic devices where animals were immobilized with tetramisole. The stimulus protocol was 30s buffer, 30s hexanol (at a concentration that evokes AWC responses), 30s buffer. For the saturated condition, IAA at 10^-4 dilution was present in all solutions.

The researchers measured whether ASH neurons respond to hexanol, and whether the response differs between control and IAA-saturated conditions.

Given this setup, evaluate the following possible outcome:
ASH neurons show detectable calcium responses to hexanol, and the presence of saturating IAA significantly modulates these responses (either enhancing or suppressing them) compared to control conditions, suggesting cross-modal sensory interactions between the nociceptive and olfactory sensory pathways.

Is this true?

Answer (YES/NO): NO